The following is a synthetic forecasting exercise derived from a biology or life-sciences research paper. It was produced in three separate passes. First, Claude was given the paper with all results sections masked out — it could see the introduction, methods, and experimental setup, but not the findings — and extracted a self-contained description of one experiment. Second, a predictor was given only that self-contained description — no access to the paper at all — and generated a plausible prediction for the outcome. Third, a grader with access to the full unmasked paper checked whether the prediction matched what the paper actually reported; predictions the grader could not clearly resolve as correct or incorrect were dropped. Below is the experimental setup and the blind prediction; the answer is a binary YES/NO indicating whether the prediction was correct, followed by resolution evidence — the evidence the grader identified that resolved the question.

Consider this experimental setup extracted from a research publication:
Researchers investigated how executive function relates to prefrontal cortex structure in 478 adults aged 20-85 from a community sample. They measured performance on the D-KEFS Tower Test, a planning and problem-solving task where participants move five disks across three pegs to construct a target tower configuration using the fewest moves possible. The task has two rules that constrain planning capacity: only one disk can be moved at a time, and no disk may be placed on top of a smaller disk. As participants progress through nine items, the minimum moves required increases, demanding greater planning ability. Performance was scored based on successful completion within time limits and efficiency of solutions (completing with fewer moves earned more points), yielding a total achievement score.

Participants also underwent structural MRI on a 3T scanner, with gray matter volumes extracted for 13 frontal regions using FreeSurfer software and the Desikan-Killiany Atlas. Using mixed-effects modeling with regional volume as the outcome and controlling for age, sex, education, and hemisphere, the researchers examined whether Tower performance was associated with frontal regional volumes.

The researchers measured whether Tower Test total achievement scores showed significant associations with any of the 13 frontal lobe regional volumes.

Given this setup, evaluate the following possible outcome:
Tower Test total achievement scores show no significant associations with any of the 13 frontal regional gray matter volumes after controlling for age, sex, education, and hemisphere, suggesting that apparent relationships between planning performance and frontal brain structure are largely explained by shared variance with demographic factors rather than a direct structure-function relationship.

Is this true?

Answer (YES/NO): YES